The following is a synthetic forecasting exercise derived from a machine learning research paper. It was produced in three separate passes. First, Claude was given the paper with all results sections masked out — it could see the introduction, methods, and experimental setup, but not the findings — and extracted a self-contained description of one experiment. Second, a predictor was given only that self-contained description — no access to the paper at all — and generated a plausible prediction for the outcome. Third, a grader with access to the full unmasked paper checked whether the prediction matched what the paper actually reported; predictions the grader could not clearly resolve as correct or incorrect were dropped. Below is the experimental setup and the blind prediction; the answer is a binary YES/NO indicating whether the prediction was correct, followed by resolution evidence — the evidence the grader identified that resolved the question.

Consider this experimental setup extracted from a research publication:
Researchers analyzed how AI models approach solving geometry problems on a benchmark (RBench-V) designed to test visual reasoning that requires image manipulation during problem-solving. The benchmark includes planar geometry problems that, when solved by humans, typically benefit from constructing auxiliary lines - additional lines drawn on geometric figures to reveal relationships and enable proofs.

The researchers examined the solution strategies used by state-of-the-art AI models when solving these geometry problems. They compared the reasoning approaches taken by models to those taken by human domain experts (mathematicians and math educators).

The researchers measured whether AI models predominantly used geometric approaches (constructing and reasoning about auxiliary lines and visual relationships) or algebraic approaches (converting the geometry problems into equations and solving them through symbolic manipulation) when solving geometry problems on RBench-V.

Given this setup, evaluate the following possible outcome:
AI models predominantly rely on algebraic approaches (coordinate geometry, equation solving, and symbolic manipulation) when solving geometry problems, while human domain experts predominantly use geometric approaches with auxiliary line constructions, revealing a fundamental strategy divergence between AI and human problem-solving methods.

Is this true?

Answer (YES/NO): YES